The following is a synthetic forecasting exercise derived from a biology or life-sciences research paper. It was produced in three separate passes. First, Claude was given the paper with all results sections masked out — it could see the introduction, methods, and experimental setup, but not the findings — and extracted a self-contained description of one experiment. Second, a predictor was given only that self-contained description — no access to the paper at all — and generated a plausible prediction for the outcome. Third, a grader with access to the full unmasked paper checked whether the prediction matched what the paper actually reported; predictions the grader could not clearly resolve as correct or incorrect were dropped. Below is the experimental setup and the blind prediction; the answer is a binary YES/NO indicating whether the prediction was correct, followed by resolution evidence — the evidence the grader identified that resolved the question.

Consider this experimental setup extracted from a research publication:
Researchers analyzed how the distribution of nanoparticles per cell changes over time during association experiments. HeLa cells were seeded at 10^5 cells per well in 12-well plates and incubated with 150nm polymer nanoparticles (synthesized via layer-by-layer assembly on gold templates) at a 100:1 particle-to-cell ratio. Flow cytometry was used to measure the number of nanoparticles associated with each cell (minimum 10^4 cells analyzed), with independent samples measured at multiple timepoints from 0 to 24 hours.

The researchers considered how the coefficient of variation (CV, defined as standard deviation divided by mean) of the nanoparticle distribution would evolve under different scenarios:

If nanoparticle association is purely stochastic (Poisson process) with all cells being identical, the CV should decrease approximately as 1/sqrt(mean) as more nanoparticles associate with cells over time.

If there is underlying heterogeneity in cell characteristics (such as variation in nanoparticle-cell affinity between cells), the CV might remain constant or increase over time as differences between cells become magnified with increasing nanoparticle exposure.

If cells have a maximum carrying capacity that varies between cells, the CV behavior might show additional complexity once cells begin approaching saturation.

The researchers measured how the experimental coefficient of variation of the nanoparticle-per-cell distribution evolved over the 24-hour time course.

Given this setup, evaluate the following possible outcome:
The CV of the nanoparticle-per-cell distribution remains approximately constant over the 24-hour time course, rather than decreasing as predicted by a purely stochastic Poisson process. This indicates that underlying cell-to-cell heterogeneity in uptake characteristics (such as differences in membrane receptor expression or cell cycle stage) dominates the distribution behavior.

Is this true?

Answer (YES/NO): NO